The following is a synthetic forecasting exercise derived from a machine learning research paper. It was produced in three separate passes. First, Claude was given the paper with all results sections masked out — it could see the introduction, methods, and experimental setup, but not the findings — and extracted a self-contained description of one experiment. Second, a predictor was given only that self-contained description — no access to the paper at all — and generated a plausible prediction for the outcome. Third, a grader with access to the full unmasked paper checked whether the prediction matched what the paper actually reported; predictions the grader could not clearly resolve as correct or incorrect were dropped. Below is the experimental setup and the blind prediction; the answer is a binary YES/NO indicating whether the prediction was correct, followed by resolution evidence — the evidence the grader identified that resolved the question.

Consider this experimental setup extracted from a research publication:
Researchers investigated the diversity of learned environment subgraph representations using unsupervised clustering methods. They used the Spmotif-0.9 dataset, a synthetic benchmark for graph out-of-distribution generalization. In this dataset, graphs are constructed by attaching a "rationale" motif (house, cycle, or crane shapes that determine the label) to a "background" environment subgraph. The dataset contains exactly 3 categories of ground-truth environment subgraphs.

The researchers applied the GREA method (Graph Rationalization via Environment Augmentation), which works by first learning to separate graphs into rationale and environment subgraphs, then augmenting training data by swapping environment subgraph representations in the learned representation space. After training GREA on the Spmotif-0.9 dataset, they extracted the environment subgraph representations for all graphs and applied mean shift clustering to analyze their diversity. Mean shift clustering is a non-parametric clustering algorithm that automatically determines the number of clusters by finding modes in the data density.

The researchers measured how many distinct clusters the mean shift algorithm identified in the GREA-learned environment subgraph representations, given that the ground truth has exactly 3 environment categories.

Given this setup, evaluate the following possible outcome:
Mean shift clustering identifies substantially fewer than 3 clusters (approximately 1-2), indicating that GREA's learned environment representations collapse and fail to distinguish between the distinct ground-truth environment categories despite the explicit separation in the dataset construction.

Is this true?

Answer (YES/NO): NO